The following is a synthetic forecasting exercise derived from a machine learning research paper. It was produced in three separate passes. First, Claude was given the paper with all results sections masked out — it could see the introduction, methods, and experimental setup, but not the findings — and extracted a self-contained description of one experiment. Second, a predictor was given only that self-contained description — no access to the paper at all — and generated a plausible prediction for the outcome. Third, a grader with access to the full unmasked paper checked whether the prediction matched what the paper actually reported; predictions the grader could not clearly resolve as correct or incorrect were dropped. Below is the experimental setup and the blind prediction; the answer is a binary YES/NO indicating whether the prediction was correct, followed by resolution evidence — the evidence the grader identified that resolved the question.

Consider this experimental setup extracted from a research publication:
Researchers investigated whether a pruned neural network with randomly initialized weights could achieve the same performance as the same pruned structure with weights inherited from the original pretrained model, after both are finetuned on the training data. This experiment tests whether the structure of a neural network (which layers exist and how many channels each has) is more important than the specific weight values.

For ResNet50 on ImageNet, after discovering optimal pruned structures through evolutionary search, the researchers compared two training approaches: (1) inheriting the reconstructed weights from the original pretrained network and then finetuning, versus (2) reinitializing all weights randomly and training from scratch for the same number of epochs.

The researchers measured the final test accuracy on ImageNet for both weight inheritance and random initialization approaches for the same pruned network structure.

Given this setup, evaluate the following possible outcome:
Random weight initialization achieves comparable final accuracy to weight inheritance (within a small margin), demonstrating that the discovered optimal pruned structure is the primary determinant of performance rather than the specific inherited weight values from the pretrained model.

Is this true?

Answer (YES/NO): YES